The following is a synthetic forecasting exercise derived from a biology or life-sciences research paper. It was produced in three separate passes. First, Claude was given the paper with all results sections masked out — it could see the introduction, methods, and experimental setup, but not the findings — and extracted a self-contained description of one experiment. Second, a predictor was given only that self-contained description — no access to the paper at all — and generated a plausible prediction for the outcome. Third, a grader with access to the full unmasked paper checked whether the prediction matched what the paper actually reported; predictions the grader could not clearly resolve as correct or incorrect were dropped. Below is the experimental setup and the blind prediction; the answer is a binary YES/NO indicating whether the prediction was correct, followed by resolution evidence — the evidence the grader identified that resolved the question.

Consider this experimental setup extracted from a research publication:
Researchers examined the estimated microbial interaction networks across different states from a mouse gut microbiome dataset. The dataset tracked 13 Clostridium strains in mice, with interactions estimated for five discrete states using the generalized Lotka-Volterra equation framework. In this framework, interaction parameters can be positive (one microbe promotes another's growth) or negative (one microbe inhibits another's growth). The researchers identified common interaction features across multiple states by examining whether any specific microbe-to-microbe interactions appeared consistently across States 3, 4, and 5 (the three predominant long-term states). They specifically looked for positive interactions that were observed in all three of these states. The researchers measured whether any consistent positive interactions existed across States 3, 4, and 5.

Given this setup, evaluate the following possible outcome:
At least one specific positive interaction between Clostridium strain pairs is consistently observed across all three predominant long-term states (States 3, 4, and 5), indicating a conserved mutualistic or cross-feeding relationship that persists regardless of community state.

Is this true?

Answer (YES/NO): YES